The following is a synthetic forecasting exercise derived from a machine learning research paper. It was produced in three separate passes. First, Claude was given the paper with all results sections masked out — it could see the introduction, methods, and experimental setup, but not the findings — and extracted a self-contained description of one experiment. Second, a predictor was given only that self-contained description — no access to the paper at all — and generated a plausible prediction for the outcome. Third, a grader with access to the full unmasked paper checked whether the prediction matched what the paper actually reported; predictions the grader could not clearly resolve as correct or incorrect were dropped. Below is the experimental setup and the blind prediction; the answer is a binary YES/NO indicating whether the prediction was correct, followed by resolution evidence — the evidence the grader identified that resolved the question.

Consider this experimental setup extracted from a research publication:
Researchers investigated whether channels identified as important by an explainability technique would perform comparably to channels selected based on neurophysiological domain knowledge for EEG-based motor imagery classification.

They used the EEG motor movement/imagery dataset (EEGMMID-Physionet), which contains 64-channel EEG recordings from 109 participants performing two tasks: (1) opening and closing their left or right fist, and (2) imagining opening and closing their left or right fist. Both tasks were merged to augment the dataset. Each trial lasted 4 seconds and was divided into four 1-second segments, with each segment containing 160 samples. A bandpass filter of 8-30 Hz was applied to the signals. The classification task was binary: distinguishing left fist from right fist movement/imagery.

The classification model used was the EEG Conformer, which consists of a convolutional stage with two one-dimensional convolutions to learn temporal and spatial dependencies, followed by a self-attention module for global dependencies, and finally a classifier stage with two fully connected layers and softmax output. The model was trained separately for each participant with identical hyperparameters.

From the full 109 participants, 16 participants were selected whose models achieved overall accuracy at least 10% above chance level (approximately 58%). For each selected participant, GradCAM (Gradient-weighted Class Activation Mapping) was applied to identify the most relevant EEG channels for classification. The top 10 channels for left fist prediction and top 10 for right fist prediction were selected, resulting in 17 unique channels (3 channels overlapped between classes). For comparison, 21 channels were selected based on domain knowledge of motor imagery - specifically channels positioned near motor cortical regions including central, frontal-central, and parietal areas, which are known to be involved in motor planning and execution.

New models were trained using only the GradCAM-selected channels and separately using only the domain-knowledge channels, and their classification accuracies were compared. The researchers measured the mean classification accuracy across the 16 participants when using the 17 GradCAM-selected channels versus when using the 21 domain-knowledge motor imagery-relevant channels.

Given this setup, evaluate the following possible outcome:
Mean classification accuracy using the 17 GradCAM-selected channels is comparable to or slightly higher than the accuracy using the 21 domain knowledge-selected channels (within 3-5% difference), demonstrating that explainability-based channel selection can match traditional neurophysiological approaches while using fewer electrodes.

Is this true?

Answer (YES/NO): NO